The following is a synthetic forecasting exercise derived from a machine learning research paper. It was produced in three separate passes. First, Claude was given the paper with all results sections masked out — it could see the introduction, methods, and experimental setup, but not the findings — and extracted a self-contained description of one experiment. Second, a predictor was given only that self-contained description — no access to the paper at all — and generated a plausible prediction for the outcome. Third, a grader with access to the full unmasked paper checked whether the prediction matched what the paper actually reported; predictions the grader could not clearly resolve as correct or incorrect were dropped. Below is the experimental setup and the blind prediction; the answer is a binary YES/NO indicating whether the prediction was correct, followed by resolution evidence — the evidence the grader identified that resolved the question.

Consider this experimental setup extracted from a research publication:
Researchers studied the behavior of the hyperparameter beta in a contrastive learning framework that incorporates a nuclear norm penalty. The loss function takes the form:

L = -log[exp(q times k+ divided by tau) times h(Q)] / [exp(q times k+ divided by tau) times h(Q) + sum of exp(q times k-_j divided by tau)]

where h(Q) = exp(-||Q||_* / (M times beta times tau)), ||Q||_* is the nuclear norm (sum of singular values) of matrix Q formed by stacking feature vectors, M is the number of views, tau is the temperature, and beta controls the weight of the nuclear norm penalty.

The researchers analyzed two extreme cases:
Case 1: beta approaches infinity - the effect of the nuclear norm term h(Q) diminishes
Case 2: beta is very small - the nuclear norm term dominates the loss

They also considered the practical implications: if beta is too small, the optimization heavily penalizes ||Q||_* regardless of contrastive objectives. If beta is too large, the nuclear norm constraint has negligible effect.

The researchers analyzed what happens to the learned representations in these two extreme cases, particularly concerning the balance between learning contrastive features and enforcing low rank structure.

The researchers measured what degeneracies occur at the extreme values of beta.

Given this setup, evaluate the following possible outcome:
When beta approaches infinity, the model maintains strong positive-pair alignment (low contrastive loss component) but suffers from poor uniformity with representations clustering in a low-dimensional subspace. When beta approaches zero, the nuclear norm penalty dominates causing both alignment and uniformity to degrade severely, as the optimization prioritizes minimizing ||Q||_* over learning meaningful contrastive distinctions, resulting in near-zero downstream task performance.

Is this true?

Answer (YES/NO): NO